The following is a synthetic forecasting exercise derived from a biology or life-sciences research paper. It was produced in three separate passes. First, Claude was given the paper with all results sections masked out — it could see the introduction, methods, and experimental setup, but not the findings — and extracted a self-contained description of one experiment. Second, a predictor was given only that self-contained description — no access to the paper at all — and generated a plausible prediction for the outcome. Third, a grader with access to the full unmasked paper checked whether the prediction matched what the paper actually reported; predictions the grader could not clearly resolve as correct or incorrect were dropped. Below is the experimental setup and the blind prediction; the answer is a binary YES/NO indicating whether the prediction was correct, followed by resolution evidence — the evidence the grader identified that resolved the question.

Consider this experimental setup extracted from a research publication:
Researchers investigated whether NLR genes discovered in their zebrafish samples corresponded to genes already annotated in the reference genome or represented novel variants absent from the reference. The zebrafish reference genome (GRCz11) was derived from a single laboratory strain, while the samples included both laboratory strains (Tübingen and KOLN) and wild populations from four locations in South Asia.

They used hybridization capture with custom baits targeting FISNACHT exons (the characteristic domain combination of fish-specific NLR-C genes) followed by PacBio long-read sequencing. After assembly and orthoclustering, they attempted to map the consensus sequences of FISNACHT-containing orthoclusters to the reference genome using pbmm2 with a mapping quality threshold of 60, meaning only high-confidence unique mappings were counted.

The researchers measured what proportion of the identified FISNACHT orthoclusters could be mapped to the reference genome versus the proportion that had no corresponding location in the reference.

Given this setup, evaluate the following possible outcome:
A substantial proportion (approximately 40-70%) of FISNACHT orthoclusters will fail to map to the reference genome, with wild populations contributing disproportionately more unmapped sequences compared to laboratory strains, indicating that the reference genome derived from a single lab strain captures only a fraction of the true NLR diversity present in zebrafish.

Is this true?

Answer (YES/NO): NO